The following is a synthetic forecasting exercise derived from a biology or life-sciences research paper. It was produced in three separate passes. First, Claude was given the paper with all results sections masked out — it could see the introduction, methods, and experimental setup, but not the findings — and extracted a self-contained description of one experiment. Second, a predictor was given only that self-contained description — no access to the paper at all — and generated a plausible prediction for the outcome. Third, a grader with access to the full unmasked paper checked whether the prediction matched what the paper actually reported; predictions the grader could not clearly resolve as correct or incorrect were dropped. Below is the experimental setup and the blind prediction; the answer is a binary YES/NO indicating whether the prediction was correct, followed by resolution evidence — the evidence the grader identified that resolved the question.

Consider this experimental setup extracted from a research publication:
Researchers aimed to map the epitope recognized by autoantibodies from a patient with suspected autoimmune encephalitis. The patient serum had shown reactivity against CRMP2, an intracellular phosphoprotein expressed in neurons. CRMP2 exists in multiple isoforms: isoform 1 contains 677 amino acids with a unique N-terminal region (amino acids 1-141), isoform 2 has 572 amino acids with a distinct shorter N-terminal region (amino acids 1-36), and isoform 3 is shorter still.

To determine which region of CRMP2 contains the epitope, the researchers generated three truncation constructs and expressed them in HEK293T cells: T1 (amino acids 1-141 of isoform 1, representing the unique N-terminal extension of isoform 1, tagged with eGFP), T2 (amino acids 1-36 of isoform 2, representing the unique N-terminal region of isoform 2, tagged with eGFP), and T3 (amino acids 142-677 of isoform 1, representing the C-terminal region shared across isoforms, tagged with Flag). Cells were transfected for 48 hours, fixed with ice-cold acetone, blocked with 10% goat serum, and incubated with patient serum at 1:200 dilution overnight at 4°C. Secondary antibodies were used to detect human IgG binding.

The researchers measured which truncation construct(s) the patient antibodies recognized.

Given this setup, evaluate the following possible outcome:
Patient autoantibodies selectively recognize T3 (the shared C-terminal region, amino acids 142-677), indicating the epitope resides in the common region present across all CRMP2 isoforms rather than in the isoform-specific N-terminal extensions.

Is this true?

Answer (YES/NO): YES